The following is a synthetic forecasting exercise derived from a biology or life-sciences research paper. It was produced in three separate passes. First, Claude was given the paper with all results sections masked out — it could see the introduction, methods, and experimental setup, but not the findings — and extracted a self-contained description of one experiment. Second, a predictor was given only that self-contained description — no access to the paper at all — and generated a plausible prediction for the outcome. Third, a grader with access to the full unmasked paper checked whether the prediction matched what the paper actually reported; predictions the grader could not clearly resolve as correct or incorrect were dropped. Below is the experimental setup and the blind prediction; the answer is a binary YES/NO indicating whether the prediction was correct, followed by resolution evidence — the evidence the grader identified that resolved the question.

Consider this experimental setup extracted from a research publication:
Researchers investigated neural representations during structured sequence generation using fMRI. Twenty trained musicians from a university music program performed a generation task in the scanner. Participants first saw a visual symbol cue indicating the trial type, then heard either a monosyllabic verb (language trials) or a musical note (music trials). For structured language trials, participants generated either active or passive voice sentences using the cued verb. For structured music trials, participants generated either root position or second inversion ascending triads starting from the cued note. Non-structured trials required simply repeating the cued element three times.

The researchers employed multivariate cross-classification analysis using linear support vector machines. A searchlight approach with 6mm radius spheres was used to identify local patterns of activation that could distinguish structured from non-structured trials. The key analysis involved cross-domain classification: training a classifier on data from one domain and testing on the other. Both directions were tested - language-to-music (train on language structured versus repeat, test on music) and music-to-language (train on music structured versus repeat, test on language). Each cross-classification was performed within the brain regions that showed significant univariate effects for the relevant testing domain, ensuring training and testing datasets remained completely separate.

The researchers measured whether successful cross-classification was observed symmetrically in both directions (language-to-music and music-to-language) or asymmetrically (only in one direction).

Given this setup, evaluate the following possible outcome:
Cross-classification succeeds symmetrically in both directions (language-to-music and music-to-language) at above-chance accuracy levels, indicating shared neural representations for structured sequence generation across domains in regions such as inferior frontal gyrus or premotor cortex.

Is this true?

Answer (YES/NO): YES